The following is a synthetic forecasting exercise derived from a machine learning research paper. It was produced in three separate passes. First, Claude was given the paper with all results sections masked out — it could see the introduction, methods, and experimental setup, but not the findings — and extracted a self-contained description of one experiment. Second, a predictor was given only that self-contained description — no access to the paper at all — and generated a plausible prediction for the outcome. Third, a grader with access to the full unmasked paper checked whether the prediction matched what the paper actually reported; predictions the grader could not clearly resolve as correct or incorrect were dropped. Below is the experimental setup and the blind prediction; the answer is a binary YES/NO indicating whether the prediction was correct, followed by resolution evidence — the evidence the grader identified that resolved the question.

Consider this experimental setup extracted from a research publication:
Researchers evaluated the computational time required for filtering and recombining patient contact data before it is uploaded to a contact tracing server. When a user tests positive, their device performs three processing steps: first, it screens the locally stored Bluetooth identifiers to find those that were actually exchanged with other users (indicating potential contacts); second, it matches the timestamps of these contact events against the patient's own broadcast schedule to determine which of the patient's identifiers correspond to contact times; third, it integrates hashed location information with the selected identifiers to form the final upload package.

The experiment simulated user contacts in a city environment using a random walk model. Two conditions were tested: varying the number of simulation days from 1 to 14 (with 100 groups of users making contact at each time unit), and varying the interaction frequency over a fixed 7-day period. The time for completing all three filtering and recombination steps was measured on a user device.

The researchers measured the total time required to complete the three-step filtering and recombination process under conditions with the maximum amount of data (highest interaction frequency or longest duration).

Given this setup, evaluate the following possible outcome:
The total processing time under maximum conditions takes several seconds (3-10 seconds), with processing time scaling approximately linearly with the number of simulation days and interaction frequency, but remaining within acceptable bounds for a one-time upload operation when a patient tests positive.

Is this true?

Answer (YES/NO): NO